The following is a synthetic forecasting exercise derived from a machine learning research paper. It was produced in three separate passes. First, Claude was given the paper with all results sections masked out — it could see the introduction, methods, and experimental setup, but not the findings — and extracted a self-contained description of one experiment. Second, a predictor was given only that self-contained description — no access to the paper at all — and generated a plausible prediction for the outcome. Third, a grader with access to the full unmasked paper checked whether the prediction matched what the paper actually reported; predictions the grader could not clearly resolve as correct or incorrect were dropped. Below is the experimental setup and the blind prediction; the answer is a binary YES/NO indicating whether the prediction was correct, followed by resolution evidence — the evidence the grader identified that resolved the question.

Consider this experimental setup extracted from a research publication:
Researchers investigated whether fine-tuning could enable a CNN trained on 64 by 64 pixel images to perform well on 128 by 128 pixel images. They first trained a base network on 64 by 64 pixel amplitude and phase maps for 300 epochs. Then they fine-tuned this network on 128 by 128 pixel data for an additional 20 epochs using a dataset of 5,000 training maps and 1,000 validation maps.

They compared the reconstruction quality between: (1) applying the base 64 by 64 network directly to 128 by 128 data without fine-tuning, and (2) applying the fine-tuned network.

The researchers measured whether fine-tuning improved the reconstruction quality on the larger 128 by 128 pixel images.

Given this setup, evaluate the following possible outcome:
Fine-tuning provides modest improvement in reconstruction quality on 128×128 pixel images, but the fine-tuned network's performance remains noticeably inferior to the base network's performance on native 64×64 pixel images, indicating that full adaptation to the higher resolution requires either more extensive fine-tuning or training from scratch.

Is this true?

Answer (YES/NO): NO